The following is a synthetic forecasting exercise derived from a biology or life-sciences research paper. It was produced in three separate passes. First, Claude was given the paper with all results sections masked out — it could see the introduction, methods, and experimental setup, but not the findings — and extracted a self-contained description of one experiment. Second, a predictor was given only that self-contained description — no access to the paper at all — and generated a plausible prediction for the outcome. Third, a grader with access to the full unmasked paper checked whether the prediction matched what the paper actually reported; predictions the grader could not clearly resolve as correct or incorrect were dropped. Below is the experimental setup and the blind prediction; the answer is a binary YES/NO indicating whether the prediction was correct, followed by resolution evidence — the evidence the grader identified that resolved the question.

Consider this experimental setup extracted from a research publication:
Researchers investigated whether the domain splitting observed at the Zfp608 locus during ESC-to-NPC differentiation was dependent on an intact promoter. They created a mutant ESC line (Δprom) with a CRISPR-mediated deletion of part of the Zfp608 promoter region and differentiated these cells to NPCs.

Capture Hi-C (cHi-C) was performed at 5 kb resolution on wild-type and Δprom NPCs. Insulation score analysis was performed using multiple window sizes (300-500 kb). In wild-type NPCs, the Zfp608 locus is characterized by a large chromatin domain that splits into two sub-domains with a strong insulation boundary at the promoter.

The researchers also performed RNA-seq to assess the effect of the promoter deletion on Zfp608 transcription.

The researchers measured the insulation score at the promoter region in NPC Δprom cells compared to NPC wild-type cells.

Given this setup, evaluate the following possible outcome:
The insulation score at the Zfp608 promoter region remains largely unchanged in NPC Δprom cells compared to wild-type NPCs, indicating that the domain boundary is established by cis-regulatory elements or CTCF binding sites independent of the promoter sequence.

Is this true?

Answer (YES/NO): NO